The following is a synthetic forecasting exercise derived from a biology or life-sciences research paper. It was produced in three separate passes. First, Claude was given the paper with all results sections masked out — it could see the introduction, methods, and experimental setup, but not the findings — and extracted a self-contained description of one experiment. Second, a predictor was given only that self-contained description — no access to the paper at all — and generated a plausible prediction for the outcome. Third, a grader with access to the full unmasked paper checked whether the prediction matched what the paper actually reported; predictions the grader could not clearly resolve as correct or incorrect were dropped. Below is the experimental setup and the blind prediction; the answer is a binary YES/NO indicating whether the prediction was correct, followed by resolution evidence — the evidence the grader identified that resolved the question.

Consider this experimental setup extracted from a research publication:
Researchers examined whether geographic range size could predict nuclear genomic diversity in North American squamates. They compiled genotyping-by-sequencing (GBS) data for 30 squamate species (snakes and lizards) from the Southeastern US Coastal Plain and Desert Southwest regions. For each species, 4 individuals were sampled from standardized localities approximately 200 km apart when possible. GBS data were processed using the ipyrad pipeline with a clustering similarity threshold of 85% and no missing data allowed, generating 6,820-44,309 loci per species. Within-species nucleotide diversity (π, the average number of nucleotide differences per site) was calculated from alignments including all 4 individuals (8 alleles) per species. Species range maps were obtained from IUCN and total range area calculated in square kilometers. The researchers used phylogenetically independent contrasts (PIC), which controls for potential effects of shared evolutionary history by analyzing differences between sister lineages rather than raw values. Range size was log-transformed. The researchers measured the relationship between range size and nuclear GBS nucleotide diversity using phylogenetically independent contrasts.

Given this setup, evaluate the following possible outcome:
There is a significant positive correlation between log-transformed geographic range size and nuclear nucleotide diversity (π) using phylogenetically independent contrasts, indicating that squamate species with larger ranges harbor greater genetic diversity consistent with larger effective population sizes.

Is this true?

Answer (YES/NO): YES